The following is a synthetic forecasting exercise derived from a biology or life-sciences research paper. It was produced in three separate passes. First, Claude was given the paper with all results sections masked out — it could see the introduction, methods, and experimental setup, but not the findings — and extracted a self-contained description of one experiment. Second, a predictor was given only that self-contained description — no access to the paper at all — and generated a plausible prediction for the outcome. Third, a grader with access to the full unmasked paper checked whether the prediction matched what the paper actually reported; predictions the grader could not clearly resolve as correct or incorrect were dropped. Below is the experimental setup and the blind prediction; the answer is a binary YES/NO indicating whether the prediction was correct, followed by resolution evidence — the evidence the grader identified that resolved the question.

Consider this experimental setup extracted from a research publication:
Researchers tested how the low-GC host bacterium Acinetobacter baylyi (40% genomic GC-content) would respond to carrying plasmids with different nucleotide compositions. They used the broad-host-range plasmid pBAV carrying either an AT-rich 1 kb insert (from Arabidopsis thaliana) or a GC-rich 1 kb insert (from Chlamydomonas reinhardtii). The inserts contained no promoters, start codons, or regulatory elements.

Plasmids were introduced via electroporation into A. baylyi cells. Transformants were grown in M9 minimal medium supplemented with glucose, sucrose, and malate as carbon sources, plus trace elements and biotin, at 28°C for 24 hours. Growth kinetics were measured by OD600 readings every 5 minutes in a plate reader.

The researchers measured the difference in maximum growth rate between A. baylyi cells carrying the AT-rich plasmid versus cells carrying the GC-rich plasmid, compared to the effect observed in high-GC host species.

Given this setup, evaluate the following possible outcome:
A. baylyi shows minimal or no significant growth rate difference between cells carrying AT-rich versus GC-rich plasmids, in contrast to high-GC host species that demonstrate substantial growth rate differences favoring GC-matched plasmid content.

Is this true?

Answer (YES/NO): NO